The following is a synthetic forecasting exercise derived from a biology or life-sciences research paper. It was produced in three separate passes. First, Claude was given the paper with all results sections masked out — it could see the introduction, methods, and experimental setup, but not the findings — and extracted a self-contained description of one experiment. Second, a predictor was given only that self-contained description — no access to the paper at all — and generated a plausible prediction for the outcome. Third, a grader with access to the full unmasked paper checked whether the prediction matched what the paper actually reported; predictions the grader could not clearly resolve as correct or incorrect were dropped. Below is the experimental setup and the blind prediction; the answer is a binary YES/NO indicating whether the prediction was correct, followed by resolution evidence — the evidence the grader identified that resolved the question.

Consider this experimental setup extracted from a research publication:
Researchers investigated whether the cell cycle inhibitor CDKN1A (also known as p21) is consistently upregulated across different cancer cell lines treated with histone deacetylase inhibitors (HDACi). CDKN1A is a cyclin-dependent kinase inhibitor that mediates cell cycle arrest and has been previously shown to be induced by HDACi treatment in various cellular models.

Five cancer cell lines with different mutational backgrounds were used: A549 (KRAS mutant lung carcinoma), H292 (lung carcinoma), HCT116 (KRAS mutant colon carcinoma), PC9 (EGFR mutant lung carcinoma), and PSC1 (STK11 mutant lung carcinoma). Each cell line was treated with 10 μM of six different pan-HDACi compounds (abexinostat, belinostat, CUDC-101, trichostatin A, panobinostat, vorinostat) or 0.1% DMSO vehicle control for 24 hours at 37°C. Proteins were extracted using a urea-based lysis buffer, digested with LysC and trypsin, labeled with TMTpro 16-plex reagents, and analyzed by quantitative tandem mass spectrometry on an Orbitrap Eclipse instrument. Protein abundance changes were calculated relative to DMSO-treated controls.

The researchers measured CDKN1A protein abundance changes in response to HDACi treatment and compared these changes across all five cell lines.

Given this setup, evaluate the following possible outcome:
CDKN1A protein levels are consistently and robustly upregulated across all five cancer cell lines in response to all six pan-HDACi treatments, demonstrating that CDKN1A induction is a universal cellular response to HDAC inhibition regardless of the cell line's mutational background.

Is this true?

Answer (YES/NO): YES